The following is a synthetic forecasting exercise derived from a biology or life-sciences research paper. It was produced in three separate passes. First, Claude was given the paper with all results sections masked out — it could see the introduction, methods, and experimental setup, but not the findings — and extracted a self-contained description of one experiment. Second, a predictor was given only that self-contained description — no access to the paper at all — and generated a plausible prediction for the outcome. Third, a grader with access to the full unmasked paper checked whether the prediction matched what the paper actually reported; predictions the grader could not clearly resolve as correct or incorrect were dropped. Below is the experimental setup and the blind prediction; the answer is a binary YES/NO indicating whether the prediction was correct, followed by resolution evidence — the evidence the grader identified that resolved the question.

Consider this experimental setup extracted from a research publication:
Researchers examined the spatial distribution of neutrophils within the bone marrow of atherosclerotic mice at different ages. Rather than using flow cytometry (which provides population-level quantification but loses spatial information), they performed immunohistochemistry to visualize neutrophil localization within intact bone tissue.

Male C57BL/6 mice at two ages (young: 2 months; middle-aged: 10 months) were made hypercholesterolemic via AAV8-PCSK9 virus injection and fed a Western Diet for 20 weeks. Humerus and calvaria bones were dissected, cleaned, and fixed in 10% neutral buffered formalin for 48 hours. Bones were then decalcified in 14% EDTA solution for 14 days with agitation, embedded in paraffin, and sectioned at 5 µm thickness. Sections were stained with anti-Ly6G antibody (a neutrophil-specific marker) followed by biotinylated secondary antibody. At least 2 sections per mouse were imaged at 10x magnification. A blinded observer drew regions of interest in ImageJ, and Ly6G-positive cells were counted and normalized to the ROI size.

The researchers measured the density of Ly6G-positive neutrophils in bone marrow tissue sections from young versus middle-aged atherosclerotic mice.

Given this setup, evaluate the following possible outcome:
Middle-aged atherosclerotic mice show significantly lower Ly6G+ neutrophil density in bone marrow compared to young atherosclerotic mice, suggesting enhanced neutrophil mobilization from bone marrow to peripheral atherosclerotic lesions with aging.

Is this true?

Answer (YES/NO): NO